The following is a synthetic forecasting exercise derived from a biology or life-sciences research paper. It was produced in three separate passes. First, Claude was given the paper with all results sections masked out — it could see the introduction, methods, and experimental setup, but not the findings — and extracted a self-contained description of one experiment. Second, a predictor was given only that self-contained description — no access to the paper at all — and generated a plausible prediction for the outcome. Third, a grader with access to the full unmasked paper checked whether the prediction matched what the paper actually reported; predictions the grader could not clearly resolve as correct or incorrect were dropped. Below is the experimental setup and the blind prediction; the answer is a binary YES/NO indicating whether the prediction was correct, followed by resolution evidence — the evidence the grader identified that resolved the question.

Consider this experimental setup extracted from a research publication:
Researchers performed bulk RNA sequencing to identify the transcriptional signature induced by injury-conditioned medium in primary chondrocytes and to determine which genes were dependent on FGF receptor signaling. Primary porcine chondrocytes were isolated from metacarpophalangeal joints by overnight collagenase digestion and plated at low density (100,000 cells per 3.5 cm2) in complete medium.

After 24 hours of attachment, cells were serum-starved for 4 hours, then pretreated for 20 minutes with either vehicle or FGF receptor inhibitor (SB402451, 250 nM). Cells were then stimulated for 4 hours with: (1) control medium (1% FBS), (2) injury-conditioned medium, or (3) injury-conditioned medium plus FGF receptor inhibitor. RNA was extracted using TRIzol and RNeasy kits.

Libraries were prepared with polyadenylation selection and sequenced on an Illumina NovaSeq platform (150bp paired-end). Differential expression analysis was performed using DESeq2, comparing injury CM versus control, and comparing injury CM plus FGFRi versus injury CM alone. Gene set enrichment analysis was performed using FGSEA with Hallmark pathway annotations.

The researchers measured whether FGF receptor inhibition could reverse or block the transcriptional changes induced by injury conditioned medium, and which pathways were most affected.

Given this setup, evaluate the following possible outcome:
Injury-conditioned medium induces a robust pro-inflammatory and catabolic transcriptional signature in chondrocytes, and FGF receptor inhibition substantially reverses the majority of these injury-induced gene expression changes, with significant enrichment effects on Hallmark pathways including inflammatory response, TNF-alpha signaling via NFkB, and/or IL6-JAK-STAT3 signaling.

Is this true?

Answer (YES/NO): NO